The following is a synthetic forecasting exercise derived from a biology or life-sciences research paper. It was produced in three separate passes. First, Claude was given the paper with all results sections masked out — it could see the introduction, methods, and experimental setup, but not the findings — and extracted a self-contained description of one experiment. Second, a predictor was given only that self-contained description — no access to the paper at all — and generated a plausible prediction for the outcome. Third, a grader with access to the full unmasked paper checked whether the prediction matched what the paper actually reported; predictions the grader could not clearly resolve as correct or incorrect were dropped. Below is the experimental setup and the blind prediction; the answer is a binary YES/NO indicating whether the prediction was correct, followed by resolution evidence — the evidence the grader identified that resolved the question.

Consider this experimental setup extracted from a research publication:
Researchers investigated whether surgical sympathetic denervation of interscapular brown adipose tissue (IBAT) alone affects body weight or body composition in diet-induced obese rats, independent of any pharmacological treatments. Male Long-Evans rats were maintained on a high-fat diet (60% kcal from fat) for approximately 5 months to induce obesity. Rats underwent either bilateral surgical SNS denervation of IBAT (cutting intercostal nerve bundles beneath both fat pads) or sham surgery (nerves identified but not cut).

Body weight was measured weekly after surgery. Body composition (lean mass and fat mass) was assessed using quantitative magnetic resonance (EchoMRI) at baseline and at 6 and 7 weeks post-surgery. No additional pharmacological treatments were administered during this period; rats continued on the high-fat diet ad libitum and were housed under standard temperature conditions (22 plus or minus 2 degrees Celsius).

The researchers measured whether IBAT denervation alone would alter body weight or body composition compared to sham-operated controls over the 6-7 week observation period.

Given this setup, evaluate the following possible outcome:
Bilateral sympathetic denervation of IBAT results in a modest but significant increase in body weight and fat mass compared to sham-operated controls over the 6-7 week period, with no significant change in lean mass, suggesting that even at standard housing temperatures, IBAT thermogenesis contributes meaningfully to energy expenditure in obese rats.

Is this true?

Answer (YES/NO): NO